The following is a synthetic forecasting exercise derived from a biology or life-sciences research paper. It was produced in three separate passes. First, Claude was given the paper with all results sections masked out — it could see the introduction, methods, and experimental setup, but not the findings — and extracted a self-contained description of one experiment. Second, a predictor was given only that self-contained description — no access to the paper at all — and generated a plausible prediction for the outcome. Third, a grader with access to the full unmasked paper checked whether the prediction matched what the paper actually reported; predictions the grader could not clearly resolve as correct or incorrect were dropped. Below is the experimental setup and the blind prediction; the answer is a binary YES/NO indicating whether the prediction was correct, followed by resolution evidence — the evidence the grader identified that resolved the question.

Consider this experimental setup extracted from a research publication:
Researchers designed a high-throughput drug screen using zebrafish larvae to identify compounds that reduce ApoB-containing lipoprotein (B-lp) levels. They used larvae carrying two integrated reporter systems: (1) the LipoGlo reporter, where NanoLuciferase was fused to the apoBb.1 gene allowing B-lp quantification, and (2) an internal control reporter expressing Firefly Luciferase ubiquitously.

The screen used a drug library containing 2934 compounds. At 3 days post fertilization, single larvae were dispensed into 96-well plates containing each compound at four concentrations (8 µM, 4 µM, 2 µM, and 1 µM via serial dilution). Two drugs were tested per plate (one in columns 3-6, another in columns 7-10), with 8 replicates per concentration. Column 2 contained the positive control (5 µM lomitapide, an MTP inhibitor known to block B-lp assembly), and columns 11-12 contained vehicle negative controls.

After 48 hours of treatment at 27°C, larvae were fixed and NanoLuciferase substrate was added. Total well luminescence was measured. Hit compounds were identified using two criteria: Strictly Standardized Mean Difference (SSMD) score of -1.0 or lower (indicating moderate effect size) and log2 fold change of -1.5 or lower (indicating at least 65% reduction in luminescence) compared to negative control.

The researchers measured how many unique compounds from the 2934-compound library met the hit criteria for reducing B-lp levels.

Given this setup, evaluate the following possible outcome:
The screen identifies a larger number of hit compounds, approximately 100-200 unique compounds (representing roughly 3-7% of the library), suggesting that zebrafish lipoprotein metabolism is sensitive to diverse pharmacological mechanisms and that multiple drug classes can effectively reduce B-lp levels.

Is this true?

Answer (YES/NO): NO